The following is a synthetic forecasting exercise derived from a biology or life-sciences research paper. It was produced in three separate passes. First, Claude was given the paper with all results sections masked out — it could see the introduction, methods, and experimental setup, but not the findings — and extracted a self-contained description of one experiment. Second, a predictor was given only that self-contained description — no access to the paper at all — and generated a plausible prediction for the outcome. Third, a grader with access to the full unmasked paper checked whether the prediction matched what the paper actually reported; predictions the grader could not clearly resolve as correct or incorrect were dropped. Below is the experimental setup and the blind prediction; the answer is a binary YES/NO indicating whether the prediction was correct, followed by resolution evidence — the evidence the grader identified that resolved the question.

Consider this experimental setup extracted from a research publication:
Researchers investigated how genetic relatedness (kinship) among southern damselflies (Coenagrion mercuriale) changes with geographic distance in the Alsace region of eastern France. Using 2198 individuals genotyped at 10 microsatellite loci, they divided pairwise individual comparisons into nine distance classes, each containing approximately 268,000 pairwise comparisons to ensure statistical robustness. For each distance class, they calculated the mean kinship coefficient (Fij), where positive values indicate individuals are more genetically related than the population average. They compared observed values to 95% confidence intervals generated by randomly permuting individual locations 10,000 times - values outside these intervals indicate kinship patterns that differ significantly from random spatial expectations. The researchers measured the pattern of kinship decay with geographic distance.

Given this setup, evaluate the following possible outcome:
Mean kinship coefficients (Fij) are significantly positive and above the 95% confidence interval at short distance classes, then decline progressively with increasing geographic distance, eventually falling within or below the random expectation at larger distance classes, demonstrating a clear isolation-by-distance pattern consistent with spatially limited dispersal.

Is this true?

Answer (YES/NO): YES